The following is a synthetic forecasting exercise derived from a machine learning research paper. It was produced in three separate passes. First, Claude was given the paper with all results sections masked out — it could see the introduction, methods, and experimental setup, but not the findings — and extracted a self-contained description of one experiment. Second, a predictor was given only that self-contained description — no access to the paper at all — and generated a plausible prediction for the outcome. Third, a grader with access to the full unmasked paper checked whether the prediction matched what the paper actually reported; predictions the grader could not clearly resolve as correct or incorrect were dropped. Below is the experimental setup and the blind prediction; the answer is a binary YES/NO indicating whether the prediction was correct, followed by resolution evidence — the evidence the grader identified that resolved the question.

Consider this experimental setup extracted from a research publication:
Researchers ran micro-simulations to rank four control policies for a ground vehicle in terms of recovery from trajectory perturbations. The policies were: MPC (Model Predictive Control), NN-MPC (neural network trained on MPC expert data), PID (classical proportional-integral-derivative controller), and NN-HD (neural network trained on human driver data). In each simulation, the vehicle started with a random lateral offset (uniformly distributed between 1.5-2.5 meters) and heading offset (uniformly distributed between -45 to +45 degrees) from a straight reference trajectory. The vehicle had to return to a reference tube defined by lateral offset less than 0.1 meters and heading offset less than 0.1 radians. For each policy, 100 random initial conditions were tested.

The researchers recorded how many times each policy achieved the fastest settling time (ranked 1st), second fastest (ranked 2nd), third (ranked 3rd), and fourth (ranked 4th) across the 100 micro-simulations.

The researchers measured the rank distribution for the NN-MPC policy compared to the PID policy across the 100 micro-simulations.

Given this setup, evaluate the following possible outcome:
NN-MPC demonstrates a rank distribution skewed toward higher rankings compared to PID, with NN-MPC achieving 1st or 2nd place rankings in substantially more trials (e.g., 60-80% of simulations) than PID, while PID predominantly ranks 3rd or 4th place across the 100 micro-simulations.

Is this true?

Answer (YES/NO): NO